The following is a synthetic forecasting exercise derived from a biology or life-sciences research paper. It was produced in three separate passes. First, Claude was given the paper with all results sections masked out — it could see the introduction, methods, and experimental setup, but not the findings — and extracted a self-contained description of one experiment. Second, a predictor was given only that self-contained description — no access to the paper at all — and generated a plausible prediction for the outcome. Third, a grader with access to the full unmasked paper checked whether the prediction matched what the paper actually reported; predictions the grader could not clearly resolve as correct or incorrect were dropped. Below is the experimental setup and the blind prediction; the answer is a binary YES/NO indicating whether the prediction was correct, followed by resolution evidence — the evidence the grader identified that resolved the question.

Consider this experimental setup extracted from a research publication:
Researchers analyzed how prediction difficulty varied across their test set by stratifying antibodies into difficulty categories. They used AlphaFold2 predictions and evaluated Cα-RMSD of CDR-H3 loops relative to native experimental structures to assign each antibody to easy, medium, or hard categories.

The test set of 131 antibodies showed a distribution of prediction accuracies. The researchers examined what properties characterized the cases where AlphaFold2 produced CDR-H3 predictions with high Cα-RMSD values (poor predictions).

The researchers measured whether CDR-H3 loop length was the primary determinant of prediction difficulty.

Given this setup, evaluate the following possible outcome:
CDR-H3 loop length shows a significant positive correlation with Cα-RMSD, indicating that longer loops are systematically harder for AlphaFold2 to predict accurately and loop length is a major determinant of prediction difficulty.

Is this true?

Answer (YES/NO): YES